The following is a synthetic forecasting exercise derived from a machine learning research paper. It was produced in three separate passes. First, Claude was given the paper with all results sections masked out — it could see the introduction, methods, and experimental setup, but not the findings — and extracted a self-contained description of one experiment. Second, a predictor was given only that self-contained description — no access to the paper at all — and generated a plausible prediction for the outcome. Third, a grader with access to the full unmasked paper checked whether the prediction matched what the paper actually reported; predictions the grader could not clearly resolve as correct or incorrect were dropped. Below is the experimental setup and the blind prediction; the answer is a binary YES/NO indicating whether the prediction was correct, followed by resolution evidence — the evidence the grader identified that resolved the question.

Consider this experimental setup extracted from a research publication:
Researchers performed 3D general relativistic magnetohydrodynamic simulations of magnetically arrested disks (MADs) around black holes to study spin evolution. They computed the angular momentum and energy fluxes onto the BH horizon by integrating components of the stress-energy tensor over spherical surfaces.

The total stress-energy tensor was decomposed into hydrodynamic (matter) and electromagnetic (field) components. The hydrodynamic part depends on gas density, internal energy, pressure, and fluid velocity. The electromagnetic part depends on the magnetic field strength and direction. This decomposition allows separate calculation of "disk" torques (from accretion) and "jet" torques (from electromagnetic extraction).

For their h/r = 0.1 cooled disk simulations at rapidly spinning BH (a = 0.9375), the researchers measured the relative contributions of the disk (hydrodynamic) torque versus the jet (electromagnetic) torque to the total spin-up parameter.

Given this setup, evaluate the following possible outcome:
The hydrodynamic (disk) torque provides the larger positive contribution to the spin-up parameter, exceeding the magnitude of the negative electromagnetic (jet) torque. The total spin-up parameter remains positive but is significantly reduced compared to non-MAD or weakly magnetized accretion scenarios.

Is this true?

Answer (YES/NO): NO